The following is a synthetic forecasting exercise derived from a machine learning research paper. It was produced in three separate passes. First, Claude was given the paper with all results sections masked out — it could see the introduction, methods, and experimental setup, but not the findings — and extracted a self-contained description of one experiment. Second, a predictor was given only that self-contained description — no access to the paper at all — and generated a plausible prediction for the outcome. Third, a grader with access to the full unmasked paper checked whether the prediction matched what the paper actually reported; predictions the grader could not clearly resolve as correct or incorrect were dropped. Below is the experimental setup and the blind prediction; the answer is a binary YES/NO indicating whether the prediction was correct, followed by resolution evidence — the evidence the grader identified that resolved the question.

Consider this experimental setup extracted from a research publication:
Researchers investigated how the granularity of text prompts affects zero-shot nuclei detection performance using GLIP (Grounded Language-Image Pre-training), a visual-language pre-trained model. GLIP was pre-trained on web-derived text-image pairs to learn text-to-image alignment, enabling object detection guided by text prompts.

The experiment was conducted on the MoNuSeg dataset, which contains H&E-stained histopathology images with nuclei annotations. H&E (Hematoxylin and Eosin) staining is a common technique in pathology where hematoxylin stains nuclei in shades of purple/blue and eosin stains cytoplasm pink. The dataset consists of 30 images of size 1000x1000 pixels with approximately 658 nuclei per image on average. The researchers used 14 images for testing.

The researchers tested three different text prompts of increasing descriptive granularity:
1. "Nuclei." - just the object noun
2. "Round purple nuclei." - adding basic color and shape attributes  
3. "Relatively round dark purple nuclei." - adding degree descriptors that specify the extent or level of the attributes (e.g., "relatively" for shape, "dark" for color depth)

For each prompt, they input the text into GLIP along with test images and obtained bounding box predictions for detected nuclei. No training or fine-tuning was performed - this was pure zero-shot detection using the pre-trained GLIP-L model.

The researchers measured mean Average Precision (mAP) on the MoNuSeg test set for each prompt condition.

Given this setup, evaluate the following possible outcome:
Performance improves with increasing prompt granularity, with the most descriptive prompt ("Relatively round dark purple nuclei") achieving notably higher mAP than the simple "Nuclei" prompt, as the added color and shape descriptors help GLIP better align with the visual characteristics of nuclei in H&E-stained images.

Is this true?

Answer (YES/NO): YES